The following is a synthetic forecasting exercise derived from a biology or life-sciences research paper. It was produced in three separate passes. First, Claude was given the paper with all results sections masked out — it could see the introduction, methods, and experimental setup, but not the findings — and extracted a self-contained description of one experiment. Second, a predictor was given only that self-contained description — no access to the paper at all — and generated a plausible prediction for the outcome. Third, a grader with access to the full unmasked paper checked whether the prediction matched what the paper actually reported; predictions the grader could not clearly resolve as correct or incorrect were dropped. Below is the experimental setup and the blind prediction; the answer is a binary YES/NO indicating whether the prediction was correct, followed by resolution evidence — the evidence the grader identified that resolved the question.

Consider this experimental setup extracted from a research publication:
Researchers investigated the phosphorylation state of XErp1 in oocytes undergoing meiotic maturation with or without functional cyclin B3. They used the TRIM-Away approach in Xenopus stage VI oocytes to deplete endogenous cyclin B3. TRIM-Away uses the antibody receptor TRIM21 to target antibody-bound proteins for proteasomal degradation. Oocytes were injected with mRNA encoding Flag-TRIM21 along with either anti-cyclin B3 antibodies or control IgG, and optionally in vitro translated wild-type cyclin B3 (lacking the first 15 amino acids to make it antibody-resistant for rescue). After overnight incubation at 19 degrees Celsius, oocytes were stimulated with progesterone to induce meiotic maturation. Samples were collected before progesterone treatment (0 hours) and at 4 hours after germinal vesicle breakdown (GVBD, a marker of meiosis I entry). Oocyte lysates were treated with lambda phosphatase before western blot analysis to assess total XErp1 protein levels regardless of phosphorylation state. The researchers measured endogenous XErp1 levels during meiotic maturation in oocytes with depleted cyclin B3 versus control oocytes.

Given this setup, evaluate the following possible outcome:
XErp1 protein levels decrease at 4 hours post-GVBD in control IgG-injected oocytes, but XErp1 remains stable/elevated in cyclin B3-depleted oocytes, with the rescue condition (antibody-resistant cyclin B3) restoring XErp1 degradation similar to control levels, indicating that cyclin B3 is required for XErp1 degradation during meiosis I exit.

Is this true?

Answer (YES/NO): NO